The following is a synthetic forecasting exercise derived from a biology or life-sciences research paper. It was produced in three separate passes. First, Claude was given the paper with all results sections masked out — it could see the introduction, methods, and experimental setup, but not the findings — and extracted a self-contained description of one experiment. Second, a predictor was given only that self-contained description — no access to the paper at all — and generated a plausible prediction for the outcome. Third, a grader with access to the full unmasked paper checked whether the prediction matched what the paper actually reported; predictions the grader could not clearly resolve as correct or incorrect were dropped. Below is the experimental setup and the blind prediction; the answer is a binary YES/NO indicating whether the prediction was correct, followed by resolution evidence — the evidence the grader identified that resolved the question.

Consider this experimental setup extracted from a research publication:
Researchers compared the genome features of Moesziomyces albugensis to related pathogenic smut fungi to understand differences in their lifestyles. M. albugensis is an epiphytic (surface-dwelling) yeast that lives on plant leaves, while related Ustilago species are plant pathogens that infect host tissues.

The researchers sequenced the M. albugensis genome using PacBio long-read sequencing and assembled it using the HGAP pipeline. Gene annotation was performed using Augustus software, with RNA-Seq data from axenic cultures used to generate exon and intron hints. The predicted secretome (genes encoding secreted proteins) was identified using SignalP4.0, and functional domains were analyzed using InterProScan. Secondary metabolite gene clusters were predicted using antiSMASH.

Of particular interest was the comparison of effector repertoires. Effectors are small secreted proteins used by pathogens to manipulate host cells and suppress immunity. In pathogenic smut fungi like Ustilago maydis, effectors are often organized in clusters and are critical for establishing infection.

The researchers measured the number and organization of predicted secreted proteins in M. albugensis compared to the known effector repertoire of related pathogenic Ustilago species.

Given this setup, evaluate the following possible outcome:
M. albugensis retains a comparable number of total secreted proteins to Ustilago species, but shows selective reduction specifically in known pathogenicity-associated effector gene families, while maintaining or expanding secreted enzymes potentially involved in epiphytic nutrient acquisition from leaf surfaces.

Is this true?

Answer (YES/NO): NO